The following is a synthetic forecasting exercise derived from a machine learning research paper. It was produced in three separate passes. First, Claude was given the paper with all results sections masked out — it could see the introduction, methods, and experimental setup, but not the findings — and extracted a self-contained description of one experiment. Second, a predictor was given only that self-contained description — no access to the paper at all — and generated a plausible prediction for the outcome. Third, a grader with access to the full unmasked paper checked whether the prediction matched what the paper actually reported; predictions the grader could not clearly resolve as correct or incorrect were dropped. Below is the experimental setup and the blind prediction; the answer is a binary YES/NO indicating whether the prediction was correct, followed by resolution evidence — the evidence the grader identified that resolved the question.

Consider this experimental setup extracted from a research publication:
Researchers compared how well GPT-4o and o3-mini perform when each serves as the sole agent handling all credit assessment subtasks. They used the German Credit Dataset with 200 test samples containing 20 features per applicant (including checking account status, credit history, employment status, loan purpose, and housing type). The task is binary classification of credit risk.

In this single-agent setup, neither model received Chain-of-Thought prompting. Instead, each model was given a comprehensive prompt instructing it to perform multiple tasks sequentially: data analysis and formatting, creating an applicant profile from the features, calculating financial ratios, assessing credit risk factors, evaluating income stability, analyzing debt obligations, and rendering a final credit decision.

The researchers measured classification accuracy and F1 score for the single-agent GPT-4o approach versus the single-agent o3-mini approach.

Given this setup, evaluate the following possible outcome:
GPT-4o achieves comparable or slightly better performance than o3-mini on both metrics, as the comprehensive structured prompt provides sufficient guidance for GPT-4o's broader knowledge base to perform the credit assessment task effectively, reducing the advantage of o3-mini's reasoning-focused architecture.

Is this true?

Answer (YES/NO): NO